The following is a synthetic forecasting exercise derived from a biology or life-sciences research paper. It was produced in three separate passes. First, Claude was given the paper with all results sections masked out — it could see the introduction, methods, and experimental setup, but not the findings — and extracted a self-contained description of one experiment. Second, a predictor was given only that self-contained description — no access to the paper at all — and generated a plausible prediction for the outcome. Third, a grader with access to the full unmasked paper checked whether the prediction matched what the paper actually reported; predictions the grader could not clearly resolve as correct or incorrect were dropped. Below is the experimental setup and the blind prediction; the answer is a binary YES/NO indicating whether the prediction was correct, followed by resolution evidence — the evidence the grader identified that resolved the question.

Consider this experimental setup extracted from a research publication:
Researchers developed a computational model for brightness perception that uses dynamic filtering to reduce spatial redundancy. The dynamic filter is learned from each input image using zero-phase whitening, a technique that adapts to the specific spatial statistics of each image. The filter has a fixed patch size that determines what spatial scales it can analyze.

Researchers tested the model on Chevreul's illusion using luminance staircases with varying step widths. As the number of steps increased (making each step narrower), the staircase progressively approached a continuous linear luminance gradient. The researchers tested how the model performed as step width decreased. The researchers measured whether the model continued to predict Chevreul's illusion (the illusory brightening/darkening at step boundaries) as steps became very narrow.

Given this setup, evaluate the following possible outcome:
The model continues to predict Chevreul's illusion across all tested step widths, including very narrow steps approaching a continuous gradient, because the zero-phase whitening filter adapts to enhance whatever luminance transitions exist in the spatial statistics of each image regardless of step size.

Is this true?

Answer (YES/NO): NO